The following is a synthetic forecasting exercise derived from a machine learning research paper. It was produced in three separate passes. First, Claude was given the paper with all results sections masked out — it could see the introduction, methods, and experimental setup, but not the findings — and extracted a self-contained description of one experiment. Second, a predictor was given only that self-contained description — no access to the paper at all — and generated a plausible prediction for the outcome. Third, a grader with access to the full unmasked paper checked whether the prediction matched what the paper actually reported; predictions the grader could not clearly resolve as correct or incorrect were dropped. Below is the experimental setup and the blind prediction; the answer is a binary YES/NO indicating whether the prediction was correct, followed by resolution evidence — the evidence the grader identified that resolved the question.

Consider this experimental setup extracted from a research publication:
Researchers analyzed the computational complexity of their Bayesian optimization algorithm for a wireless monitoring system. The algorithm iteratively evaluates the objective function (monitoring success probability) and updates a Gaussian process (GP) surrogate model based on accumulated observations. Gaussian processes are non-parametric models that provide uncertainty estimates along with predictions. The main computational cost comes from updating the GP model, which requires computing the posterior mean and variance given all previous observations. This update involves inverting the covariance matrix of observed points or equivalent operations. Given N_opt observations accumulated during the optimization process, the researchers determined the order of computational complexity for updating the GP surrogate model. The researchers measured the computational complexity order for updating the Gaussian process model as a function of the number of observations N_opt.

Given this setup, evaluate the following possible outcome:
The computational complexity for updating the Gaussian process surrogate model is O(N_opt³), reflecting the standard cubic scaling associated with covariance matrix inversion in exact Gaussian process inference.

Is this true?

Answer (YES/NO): YES